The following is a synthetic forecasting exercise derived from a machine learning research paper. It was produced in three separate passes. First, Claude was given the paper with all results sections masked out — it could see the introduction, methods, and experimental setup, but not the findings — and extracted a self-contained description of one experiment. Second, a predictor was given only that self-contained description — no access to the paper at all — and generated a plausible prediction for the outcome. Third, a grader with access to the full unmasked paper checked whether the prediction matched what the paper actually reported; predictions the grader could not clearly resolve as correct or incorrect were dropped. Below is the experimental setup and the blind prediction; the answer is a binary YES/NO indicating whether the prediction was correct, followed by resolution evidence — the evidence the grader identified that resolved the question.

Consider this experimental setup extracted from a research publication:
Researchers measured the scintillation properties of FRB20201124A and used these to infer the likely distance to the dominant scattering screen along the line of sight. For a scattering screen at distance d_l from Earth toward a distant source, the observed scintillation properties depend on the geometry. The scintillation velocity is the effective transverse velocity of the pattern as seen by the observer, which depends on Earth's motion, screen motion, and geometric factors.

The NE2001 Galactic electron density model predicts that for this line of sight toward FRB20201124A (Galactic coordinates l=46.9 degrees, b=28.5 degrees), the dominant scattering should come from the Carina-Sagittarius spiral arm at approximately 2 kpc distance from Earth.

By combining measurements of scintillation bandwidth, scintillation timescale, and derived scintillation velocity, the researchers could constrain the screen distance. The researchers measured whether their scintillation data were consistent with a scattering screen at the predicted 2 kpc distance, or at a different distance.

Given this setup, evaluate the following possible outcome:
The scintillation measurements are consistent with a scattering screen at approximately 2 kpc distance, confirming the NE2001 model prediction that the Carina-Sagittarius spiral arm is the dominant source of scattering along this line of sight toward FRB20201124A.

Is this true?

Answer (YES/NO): NO